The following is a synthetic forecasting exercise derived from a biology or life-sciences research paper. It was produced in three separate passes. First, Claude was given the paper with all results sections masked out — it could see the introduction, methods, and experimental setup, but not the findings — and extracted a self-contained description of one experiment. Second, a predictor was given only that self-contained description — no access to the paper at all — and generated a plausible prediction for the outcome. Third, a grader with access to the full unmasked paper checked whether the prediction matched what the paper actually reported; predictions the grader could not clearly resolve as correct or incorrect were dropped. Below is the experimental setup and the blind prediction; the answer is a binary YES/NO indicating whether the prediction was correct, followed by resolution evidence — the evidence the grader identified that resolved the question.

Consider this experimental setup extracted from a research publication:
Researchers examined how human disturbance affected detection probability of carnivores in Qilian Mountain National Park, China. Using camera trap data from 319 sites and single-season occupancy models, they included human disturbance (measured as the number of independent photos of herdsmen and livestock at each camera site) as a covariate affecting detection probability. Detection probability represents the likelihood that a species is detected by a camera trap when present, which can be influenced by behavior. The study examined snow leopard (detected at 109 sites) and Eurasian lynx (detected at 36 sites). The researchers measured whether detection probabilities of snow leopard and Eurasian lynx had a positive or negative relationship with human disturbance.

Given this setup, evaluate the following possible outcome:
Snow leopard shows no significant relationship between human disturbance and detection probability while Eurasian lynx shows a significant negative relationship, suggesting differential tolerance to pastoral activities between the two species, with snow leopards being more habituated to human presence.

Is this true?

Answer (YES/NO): NO